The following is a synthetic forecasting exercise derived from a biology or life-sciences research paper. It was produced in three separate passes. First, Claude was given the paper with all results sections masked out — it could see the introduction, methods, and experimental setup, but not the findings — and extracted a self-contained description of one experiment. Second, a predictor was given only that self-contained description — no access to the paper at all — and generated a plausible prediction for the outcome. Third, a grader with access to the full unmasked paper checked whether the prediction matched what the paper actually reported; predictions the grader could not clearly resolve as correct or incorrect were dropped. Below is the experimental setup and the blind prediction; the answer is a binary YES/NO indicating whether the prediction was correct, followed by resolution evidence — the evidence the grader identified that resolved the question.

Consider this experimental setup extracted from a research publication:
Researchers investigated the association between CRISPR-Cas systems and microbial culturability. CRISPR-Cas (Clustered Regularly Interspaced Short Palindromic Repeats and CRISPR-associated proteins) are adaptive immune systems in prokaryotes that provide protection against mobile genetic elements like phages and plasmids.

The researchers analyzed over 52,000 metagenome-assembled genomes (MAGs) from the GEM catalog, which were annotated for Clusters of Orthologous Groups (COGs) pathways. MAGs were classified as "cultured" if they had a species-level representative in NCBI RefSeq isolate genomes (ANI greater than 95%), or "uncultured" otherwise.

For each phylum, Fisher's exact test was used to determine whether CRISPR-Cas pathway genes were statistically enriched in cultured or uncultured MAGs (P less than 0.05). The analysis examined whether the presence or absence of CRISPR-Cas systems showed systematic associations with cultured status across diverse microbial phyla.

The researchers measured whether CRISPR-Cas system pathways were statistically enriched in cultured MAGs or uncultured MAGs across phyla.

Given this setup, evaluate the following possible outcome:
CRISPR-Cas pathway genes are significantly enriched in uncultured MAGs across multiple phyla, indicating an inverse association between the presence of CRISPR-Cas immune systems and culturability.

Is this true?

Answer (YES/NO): NO